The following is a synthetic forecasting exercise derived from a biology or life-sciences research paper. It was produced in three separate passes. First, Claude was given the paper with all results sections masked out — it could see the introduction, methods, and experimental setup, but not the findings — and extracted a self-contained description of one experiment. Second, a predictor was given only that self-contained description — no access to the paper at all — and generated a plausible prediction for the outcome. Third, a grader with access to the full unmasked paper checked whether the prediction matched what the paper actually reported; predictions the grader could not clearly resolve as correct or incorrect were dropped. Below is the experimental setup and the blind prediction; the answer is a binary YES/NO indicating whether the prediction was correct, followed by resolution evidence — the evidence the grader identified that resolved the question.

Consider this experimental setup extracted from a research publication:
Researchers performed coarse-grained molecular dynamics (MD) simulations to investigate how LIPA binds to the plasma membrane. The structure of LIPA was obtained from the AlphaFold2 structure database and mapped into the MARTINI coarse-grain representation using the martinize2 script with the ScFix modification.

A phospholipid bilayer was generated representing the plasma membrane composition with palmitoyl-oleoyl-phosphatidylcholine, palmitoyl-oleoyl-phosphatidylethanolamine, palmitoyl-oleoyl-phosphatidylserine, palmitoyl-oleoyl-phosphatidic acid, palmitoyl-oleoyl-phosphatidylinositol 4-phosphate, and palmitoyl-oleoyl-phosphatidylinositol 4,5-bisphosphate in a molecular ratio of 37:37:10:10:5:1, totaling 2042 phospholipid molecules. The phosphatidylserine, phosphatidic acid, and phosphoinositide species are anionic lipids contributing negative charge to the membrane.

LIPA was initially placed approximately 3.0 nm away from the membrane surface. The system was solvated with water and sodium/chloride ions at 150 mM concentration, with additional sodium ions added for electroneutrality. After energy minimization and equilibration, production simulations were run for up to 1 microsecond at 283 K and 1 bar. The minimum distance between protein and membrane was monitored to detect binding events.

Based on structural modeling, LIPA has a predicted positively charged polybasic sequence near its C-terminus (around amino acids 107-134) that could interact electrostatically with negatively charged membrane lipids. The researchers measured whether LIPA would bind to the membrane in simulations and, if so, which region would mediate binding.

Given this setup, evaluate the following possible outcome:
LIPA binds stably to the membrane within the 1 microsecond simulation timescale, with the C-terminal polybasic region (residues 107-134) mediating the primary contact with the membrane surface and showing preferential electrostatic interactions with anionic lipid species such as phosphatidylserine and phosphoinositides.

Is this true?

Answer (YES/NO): NO